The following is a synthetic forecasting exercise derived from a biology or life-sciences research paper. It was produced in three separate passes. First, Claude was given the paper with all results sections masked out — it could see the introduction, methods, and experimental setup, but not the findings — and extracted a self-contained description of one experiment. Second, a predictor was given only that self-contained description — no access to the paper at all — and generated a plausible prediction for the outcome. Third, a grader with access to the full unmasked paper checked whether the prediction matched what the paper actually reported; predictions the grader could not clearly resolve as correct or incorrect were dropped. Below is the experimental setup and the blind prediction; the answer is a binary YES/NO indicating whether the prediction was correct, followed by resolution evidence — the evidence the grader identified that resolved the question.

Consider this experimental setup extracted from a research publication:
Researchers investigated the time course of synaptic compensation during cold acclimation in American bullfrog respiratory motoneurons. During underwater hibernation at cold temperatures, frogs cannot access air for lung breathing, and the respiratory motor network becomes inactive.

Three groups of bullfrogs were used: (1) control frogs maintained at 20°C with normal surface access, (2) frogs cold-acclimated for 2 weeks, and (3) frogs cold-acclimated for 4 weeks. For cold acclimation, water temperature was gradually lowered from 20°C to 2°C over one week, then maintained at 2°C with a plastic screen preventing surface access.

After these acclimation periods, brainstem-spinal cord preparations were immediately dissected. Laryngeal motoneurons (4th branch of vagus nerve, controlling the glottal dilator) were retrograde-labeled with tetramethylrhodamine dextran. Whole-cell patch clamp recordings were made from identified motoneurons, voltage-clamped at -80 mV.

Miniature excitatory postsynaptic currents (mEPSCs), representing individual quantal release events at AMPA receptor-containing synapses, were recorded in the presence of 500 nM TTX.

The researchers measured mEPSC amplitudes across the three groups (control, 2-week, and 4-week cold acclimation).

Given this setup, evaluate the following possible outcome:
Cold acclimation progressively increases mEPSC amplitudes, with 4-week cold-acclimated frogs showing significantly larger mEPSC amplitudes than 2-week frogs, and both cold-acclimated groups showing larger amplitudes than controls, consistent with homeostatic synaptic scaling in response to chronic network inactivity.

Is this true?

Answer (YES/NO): NO